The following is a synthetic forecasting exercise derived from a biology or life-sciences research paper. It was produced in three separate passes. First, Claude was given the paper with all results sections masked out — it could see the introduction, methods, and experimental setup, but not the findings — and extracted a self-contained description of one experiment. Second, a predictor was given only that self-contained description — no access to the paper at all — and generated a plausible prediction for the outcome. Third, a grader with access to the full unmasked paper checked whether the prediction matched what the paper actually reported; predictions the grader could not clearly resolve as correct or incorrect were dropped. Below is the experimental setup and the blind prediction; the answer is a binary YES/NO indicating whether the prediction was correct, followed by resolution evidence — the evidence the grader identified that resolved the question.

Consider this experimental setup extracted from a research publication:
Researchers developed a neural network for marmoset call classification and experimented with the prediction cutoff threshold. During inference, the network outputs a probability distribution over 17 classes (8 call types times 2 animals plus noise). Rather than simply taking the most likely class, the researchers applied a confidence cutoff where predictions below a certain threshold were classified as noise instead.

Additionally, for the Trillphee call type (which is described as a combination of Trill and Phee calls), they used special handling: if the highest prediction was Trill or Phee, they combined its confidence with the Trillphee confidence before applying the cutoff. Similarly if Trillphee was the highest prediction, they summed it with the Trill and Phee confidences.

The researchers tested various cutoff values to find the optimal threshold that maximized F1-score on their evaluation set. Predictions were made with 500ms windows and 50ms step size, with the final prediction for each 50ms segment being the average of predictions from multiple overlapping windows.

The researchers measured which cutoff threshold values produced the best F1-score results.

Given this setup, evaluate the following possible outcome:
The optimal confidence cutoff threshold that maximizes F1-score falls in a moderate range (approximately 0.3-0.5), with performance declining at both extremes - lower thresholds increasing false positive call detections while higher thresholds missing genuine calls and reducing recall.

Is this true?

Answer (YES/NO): NO